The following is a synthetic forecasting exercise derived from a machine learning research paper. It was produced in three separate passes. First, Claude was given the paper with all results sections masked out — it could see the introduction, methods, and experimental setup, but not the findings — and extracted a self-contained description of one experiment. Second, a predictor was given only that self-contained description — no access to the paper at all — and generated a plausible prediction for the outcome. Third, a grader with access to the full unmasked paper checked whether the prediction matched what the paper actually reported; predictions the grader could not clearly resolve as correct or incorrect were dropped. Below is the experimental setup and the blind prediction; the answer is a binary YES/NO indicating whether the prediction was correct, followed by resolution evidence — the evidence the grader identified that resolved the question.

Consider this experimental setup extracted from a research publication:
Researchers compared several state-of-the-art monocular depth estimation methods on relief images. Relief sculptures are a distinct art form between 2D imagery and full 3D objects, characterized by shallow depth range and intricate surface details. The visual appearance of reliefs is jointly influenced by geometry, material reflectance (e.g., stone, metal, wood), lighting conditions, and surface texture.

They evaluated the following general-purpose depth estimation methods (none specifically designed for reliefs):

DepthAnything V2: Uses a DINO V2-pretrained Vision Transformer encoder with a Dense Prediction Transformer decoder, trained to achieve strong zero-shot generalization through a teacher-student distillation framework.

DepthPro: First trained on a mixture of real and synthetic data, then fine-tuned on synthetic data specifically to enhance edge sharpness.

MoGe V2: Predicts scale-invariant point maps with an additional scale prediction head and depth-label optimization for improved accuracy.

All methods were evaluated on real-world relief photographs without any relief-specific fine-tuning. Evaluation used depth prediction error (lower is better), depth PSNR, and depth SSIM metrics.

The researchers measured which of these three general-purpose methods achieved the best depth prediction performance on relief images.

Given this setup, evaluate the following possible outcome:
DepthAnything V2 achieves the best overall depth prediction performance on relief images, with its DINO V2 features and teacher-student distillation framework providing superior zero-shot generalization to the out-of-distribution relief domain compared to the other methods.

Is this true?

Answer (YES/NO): YES